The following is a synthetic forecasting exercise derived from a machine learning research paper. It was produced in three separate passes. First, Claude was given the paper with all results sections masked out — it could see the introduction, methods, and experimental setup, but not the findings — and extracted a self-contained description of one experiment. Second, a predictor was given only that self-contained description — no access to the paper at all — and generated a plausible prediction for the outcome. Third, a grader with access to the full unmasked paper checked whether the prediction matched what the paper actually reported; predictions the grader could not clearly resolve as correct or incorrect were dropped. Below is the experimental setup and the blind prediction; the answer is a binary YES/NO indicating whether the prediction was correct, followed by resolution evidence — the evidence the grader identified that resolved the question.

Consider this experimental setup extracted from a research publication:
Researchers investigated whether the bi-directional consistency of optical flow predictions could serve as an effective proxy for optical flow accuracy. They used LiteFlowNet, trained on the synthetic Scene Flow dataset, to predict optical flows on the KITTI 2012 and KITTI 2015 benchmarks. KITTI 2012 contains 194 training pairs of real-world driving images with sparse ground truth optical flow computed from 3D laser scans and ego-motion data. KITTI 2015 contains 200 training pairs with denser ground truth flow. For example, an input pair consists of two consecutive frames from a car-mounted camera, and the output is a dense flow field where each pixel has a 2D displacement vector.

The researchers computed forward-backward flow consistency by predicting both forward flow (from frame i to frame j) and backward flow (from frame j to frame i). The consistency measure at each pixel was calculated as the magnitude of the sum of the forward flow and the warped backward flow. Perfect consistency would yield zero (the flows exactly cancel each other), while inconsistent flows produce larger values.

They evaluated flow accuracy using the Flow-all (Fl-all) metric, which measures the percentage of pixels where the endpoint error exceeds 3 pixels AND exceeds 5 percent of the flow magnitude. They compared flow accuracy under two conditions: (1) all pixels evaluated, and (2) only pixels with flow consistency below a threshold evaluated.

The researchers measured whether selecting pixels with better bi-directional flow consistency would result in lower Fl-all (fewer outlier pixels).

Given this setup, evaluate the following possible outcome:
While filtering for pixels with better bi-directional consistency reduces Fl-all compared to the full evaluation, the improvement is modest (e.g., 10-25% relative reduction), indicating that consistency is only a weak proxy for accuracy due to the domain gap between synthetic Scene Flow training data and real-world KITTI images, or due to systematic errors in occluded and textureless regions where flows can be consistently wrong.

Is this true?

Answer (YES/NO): NO